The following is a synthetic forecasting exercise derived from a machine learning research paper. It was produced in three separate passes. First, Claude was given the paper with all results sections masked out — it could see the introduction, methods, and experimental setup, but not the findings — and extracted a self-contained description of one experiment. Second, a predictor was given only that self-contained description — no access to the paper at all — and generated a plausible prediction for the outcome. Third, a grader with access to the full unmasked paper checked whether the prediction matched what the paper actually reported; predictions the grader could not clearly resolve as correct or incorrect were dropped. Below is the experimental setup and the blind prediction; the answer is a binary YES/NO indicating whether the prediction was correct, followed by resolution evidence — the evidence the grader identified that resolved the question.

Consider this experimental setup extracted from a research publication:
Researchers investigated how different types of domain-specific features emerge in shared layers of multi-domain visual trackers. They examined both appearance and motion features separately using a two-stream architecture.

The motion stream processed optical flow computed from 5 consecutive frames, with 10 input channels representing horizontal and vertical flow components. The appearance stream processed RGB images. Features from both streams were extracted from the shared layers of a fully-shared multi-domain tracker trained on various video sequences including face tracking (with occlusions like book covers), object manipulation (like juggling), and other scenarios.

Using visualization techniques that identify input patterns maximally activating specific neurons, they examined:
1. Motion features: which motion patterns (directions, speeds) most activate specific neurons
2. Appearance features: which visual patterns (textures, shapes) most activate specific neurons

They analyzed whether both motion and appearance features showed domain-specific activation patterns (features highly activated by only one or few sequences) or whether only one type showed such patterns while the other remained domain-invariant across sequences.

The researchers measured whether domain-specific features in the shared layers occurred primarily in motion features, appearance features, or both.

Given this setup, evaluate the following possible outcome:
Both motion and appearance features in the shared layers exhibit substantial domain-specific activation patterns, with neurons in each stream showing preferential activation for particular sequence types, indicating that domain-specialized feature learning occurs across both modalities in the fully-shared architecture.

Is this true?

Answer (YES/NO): YES